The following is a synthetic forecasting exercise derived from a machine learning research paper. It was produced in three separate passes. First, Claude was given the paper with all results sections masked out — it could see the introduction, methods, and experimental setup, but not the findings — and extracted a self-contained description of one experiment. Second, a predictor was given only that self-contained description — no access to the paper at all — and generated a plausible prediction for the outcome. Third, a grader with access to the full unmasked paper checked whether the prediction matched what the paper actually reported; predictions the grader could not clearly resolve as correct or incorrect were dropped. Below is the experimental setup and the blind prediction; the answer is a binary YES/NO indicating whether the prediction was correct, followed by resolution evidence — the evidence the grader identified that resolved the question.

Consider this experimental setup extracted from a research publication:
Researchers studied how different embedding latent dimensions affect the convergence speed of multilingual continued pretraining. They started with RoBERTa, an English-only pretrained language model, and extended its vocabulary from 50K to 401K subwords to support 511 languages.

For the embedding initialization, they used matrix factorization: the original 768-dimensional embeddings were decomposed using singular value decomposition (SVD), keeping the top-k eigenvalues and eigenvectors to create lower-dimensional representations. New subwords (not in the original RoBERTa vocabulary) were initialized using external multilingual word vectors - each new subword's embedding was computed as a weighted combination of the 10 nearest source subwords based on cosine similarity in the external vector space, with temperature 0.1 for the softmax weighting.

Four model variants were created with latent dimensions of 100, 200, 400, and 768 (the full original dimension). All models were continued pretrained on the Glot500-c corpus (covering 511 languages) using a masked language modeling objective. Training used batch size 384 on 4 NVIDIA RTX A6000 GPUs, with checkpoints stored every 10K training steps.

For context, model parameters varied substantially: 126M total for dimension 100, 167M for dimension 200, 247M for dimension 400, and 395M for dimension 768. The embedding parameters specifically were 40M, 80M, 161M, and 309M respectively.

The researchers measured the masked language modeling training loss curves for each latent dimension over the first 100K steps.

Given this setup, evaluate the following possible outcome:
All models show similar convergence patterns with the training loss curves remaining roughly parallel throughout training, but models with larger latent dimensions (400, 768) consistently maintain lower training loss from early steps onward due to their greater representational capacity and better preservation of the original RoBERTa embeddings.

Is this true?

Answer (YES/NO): NO